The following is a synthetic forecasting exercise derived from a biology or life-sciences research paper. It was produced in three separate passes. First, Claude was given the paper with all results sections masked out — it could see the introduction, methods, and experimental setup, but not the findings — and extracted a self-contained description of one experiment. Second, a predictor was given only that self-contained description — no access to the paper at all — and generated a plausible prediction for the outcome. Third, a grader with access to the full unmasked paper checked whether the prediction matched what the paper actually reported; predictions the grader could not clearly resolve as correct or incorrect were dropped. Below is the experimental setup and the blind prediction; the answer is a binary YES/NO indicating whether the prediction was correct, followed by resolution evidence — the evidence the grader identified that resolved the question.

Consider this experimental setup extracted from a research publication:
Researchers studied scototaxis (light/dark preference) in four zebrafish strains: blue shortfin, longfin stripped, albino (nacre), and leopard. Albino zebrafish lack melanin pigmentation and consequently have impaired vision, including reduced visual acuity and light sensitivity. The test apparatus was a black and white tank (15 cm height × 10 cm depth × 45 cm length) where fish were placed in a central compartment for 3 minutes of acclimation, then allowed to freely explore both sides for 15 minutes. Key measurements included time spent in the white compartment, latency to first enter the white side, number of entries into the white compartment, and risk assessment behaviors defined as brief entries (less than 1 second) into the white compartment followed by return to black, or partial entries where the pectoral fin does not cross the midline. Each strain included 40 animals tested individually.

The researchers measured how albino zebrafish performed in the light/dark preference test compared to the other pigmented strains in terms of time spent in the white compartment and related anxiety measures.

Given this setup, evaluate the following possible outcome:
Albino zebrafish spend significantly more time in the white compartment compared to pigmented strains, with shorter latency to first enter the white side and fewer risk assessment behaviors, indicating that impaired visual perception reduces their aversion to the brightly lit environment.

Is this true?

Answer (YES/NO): NO